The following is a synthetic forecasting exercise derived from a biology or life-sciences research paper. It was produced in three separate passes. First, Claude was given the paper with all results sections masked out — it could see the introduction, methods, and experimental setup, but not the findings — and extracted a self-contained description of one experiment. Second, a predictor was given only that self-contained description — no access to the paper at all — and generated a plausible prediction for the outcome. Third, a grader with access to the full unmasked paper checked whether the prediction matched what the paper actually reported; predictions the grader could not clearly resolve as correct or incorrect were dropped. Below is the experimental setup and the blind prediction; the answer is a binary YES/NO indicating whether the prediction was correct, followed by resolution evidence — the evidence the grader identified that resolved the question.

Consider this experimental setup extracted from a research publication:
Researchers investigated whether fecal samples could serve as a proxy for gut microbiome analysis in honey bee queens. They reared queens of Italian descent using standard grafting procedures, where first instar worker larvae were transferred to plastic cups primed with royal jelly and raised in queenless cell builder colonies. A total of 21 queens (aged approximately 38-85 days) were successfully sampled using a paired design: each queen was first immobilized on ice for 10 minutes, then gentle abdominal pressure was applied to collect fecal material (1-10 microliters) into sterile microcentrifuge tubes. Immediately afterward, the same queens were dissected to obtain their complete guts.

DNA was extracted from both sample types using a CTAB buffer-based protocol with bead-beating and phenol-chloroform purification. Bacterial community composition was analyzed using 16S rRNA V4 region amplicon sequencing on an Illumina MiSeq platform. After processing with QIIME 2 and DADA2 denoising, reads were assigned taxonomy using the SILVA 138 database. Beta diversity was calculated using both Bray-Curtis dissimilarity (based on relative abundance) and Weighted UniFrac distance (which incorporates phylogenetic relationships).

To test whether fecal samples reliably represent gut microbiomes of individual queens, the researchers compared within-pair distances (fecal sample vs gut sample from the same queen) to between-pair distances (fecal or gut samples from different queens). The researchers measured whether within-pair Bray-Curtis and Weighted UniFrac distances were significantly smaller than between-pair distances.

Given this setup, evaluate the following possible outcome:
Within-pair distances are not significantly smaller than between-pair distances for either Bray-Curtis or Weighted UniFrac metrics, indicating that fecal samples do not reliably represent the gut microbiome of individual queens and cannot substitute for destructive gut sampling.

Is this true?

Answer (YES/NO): NO